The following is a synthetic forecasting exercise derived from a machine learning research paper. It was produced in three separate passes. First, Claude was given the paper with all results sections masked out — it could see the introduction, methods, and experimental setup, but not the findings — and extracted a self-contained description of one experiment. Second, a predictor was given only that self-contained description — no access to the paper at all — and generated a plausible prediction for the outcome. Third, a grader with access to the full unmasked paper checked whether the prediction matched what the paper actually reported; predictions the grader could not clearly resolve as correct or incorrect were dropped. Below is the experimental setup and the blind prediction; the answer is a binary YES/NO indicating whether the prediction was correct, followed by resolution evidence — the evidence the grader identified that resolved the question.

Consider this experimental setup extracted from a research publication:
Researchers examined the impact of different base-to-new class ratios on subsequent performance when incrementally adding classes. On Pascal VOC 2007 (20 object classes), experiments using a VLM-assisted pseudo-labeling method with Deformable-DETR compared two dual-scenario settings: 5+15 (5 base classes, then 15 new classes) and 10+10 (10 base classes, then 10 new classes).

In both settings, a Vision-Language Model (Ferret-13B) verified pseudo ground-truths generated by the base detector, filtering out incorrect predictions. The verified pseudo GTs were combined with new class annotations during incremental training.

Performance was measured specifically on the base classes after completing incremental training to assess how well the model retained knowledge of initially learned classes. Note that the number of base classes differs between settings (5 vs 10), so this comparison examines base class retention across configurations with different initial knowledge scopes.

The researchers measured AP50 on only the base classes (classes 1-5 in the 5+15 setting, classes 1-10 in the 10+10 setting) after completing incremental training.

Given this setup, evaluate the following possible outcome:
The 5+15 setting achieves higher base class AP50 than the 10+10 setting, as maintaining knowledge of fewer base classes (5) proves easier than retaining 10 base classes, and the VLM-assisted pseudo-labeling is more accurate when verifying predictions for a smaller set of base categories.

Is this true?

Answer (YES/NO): NO